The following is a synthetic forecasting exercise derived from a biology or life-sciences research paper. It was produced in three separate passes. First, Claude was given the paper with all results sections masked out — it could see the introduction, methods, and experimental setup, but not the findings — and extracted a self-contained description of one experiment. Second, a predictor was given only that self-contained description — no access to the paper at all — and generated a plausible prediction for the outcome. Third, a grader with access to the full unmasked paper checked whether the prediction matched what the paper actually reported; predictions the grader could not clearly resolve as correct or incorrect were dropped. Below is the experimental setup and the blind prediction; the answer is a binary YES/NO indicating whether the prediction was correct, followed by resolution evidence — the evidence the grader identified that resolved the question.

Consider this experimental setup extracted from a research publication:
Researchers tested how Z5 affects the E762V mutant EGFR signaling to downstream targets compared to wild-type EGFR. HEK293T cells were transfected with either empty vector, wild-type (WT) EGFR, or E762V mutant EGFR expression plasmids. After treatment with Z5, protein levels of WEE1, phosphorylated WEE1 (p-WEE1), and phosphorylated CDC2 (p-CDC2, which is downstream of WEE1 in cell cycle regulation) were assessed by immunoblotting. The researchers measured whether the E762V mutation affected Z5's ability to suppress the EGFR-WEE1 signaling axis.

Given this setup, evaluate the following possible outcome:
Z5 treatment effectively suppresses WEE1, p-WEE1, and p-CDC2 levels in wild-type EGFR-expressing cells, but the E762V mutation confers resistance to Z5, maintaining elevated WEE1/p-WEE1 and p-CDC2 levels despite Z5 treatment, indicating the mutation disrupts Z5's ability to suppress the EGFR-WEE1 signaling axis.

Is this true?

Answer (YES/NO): YES